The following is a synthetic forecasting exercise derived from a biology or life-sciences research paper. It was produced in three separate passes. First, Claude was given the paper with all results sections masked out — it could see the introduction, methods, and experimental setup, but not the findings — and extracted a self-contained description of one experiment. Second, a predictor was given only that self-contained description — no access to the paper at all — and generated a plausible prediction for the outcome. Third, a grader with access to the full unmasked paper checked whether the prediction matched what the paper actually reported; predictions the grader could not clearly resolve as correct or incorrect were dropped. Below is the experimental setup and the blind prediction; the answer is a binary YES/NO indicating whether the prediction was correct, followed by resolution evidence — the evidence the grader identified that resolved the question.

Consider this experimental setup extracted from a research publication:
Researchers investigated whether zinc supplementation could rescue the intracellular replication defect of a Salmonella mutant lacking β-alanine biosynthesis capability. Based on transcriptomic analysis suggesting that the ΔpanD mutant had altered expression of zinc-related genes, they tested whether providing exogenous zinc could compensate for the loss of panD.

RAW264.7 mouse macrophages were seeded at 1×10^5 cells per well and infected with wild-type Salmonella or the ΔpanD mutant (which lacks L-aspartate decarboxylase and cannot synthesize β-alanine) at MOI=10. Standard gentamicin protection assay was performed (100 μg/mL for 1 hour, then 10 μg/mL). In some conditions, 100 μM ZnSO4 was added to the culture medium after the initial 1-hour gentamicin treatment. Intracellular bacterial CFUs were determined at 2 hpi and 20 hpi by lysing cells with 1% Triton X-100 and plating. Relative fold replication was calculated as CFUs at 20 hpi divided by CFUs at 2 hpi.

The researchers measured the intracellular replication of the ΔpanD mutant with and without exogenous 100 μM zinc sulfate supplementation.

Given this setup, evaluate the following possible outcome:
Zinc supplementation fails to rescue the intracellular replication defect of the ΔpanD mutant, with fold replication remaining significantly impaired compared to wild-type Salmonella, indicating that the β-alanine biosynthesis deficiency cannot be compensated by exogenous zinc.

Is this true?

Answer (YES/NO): NO